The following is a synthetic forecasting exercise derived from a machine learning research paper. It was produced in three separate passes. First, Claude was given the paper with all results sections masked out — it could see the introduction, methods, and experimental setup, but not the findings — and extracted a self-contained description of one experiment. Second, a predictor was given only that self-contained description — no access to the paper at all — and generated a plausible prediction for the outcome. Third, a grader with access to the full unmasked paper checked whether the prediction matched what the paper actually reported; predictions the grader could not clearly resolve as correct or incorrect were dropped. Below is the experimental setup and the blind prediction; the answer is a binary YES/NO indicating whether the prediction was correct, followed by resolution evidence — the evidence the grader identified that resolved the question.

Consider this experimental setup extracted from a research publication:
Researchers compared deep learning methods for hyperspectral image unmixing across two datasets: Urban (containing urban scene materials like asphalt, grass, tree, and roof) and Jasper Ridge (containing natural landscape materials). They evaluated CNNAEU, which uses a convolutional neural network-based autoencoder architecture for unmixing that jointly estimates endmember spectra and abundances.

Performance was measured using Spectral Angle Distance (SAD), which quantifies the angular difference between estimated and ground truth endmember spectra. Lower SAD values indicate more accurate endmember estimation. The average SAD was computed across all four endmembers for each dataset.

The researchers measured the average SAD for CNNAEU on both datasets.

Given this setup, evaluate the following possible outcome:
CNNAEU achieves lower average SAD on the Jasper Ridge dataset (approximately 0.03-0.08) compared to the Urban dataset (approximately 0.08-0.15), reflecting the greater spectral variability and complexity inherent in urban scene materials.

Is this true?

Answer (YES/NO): NO